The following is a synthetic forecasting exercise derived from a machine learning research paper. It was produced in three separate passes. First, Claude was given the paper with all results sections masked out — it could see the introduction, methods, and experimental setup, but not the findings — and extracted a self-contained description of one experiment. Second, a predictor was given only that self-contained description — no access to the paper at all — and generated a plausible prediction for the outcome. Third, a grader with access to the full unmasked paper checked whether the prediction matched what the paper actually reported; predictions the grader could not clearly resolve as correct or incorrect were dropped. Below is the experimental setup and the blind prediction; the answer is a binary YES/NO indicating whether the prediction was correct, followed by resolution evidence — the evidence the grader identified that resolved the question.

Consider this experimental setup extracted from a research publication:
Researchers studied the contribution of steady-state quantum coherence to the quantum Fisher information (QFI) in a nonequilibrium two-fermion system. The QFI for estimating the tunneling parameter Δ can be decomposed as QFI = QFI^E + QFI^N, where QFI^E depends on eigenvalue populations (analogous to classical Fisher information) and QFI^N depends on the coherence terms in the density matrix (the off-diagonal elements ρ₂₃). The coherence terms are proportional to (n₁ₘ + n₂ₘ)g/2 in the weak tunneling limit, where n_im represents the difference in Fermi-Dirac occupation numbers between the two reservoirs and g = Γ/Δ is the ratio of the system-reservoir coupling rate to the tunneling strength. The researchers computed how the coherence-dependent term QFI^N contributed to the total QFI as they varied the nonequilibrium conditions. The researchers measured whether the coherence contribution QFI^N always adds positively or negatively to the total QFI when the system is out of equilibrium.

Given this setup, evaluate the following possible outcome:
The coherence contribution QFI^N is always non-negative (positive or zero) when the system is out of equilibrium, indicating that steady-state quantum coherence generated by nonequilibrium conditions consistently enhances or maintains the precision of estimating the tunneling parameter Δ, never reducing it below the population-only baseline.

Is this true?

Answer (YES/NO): YES